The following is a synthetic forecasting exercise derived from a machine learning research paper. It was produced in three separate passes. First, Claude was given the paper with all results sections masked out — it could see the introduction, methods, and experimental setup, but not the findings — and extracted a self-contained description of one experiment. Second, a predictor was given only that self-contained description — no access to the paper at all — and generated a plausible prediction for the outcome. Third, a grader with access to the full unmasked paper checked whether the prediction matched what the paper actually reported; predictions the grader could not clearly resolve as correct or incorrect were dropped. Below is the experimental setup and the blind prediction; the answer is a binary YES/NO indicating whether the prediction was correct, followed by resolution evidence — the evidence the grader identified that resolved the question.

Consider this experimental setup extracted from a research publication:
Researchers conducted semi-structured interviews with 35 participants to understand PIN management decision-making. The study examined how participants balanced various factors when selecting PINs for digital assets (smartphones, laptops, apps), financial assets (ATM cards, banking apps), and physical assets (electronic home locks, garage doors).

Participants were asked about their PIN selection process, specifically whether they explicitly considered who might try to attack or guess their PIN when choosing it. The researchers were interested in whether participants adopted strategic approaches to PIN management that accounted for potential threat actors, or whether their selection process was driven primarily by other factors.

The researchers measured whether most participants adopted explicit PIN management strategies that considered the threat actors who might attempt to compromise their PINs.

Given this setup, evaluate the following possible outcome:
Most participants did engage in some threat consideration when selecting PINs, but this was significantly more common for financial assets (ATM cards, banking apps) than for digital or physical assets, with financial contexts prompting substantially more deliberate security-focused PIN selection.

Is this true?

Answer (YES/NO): NO